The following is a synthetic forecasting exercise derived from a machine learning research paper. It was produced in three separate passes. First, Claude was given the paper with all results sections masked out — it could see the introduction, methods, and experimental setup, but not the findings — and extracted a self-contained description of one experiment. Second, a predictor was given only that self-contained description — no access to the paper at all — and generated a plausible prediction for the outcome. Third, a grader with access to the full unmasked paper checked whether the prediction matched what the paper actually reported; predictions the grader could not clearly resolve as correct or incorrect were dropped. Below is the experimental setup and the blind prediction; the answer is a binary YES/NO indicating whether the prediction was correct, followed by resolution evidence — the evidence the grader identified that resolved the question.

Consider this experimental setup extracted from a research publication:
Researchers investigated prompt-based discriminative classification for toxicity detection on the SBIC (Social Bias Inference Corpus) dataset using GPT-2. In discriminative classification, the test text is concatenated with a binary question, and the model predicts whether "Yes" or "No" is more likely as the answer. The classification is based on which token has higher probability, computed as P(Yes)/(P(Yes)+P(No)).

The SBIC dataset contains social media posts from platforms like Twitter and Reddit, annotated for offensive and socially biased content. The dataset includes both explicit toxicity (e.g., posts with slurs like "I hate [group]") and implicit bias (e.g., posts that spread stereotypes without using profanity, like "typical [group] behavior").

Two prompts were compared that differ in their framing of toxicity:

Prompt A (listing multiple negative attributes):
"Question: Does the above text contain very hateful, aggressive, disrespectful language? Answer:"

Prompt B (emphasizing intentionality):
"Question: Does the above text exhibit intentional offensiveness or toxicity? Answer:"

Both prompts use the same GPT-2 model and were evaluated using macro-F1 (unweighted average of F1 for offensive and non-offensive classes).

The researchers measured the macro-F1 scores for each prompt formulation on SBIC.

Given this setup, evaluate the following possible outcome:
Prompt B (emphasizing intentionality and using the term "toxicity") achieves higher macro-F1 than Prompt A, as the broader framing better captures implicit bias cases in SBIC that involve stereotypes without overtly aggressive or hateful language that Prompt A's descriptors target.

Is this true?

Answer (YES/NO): YES